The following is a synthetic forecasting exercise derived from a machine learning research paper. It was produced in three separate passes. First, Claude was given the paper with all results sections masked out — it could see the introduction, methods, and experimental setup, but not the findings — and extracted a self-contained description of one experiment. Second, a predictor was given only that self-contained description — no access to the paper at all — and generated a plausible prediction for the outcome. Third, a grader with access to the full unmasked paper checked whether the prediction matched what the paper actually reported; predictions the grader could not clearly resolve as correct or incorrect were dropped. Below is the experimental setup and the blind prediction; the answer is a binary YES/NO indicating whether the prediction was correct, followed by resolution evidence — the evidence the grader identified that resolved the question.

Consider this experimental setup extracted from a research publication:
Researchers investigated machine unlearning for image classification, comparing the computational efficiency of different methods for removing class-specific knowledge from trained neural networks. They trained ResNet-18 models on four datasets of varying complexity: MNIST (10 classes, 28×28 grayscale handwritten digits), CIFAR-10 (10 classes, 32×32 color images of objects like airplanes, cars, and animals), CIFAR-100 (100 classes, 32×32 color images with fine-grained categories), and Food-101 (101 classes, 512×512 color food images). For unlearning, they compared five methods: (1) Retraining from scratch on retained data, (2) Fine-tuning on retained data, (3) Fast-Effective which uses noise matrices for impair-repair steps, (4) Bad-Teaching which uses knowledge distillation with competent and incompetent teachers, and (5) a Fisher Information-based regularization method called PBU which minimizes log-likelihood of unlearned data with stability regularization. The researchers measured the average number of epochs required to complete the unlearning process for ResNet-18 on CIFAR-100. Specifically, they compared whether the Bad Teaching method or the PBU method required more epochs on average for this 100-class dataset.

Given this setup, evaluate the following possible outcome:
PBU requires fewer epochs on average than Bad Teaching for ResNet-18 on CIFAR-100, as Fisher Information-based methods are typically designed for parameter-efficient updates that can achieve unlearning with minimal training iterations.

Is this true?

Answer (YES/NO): NO